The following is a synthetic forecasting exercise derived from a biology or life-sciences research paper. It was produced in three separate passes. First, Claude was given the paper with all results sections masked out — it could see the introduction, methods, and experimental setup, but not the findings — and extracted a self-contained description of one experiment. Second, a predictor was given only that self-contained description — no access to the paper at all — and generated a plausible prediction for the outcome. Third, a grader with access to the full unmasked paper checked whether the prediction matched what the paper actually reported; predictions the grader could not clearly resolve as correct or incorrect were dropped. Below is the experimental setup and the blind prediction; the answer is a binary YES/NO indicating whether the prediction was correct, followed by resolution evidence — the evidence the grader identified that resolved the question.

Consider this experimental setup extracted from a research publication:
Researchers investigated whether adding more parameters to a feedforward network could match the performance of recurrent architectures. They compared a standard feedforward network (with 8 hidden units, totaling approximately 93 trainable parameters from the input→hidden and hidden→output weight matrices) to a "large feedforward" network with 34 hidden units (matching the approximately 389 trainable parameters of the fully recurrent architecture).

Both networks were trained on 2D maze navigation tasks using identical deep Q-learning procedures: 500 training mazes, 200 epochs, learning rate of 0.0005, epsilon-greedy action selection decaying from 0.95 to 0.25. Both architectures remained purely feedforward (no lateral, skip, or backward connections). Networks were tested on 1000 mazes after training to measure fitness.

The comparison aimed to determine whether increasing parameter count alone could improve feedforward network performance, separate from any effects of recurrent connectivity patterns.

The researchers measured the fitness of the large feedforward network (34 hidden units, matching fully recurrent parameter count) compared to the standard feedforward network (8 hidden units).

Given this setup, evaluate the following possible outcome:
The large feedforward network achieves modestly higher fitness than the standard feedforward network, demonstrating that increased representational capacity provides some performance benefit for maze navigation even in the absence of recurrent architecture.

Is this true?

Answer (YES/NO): YES